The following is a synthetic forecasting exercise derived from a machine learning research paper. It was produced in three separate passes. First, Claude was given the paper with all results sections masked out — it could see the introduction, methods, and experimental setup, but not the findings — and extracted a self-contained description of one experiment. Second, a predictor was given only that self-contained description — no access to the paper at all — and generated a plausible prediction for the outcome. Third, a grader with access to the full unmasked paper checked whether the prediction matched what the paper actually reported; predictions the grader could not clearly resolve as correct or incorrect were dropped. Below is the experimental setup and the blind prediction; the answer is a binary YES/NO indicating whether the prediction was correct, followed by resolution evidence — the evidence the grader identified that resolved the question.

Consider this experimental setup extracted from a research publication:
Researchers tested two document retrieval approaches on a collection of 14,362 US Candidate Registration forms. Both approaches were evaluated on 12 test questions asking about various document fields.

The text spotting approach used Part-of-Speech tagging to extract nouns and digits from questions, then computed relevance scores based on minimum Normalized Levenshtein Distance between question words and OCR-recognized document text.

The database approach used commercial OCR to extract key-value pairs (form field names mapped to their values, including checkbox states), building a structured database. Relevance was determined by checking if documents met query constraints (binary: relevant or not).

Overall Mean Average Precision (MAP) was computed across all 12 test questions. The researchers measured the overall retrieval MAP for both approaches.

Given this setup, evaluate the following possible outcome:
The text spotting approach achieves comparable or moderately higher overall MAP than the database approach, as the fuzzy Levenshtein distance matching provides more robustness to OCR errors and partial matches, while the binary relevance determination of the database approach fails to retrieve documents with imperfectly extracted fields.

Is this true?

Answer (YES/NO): YES